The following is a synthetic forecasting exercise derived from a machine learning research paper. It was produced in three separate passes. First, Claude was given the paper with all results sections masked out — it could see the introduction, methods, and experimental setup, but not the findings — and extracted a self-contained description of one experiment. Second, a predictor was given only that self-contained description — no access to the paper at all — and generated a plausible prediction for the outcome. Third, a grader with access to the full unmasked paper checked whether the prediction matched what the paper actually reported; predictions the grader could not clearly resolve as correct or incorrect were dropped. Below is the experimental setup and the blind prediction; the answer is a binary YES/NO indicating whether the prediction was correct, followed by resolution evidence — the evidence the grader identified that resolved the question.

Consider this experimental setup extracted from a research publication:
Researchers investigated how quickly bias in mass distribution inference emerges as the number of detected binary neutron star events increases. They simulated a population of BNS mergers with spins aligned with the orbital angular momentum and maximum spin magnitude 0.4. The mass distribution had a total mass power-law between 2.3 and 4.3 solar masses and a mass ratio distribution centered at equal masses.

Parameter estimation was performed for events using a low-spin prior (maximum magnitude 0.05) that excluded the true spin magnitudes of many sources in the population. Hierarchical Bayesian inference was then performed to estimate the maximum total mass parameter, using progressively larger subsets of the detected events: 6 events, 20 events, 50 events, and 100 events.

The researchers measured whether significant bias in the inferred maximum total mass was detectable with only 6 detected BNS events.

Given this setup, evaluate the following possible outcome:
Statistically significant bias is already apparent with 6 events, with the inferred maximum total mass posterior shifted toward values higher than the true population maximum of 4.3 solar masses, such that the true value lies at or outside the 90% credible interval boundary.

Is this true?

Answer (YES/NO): NO